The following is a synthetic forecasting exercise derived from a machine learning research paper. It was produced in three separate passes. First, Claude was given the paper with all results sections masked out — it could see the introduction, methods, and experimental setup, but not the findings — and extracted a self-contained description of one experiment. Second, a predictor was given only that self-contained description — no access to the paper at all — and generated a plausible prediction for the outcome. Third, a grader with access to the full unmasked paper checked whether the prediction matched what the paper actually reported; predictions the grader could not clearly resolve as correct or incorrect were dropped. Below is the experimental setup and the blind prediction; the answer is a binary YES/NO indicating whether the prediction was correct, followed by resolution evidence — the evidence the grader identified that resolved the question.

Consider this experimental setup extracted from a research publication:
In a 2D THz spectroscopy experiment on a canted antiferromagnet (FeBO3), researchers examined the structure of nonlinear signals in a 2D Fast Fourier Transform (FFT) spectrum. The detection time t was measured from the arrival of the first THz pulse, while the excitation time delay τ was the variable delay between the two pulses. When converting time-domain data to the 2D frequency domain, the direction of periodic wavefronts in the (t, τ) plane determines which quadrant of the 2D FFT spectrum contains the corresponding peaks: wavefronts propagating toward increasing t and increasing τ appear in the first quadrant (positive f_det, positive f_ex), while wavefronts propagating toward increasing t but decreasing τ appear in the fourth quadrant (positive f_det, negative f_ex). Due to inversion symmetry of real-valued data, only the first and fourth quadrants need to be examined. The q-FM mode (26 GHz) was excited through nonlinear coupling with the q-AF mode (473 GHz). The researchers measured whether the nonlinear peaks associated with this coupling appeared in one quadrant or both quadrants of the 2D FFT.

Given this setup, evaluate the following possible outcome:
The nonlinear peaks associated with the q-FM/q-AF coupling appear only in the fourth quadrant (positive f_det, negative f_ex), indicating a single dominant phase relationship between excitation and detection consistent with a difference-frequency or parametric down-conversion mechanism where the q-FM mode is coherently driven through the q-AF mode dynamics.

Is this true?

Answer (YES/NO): NO